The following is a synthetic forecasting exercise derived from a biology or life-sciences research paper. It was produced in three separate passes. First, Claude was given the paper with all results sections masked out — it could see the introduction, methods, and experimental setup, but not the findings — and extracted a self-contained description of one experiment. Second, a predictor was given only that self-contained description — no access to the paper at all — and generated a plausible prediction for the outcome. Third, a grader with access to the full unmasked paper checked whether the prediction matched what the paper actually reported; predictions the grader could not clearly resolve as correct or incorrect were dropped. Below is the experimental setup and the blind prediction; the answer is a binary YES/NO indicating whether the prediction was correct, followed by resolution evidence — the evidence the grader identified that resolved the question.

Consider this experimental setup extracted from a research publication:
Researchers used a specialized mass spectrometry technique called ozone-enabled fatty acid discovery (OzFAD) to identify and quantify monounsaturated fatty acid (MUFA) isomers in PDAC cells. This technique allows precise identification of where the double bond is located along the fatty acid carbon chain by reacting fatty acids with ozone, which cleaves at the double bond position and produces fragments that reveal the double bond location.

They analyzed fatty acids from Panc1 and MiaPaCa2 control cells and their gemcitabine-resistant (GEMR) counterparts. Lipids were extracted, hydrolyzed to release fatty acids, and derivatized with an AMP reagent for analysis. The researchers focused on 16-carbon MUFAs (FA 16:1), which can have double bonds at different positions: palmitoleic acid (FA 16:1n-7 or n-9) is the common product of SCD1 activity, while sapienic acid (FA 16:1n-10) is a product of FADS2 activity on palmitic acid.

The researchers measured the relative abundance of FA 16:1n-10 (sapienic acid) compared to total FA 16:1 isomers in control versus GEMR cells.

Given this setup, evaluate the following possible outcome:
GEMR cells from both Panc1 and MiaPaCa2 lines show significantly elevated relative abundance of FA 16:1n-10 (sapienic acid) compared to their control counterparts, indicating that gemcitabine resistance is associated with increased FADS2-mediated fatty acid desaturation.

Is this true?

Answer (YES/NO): NO